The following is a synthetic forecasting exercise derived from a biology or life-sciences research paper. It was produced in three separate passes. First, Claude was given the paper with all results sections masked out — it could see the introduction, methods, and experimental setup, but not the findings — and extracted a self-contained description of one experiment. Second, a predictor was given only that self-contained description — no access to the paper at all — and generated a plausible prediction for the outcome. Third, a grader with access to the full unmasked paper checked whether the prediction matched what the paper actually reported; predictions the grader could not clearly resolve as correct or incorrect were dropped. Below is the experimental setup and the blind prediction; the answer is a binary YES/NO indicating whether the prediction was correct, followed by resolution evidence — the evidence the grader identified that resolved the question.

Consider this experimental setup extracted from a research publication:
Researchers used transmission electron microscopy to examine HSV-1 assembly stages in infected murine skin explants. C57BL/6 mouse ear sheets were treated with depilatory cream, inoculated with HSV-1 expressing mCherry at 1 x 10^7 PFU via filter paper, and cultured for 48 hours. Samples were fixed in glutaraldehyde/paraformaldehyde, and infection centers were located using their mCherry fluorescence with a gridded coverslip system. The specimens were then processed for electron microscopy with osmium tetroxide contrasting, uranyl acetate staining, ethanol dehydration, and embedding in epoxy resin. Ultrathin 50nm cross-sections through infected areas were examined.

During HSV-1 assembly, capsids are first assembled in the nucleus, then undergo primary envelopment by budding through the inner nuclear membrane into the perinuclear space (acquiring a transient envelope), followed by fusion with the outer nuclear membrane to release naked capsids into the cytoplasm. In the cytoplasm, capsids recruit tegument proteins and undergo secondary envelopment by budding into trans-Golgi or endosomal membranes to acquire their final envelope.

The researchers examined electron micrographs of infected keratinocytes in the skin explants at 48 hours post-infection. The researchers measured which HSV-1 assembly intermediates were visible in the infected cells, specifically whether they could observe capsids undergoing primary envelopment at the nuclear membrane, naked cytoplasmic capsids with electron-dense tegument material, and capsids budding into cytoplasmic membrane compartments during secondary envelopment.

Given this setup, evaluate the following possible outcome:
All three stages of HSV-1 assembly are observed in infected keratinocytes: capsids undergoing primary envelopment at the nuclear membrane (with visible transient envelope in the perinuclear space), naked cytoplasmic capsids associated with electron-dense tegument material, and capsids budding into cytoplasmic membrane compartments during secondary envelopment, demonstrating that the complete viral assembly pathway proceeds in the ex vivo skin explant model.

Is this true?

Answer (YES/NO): YES